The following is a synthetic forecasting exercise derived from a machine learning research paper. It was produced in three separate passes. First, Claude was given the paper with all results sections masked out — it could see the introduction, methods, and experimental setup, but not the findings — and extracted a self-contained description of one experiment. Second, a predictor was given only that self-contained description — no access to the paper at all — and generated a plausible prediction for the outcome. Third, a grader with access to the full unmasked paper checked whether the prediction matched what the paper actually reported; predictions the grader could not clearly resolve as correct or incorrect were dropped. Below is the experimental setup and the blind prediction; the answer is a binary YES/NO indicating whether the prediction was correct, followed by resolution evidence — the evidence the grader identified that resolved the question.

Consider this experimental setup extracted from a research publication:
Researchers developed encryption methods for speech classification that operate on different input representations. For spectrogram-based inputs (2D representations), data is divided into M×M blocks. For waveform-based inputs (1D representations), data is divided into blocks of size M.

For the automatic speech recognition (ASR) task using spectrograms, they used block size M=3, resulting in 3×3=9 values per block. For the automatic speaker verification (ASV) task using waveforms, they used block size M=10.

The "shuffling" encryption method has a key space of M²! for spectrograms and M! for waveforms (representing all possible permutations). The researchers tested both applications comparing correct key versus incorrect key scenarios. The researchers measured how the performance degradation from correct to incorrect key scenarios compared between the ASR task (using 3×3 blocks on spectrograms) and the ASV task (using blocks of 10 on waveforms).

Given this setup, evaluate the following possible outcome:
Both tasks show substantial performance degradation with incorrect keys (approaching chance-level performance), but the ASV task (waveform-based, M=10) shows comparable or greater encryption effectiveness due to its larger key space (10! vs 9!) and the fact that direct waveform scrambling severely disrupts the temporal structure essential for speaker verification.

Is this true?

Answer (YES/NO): NO